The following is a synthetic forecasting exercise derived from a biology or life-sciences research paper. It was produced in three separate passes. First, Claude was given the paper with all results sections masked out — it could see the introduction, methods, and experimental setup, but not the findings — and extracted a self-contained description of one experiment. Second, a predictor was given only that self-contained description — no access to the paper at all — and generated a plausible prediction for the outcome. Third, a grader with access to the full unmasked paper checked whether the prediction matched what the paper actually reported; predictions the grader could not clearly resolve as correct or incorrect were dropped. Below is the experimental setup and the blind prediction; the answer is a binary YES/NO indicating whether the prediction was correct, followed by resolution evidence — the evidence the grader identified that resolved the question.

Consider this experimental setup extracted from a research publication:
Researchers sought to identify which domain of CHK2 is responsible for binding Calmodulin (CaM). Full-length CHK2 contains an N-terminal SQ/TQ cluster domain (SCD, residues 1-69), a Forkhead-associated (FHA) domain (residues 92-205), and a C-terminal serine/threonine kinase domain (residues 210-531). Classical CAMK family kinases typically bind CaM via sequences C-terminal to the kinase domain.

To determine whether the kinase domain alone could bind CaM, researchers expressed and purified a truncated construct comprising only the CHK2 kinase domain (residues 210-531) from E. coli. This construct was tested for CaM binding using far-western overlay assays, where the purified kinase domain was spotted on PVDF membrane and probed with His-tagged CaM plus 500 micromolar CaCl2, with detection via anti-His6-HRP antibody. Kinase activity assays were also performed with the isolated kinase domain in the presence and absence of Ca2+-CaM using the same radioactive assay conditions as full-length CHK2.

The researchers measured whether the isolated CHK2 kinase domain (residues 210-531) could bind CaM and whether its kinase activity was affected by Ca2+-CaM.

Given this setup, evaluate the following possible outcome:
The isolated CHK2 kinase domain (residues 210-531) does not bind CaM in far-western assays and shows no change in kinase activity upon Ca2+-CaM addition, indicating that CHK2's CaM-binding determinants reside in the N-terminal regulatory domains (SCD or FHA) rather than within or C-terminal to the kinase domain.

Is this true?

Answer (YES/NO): NO